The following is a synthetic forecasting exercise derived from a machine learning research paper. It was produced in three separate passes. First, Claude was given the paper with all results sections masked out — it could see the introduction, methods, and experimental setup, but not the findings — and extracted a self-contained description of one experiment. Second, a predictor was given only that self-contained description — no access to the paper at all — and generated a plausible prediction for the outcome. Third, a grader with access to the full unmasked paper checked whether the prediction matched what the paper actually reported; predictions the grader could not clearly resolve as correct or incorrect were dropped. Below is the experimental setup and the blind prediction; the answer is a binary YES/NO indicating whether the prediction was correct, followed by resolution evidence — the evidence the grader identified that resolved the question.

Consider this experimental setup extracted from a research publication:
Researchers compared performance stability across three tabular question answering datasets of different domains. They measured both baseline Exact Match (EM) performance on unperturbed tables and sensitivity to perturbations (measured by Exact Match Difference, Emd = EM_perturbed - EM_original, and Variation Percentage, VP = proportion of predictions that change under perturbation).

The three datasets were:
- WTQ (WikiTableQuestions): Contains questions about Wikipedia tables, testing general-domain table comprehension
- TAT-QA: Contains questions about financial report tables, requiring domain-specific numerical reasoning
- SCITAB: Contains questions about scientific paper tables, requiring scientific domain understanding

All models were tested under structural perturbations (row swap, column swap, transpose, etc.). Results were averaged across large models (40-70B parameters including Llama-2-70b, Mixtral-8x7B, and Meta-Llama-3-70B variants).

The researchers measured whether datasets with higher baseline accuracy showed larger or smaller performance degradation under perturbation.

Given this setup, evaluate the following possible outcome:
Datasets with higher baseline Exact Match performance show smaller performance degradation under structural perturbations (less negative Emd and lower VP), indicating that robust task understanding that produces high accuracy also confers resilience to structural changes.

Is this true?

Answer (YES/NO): NO